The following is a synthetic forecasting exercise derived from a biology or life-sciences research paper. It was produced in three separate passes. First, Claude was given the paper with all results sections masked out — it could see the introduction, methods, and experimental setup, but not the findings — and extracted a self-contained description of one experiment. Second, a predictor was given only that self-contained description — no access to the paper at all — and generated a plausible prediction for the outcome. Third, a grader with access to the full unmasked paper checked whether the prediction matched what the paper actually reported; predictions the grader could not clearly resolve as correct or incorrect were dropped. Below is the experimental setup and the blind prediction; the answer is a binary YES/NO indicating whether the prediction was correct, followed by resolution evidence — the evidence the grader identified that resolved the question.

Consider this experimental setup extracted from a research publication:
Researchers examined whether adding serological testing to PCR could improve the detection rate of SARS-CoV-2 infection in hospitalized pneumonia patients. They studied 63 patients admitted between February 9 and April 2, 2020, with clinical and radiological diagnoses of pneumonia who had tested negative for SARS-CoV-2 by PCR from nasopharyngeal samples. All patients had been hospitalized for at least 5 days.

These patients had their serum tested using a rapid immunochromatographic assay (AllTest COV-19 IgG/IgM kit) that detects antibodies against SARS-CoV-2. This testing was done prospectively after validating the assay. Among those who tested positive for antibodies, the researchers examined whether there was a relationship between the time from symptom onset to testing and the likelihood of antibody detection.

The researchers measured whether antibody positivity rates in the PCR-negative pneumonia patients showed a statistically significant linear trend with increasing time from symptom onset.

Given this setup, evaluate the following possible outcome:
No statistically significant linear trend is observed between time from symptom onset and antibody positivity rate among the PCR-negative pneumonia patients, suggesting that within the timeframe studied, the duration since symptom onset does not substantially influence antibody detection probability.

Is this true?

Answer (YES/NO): YES